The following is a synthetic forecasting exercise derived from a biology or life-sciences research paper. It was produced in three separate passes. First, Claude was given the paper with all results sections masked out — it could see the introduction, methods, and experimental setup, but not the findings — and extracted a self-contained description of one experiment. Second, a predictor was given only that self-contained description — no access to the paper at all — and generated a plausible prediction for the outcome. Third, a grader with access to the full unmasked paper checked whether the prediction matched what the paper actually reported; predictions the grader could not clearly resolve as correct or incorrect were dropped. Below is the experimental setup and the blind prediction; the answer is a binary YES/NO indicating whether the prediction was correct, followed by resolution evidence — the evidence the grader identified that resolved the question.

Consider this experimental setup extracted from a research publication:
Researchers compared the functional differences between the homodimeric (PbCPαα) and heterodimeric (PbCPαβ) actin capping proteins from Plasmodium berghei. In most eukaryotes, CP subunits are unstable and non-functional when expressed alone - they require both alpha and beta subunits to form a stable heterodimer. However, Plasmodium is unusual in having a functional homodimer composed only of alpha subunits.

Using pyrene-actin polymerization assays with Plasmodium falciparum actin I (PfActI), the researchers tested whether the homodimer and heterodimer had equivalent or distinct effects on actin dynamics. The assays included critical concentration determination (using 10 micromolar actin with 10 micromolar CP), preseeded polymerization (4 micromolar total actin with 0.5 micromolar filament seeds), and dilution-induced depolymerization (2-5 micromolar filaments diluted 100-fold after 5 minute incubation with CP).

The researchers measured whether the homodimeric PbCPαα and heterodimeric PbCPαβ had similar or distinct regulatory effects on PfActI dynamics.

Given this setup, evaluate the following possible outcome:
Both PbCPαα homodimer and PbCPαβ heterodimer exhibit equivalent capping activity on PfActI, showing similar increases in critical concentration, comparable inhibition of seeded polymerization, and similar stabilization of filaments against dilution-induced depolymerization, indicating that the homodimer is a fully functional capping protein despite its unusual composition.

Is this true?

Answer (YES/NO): NO